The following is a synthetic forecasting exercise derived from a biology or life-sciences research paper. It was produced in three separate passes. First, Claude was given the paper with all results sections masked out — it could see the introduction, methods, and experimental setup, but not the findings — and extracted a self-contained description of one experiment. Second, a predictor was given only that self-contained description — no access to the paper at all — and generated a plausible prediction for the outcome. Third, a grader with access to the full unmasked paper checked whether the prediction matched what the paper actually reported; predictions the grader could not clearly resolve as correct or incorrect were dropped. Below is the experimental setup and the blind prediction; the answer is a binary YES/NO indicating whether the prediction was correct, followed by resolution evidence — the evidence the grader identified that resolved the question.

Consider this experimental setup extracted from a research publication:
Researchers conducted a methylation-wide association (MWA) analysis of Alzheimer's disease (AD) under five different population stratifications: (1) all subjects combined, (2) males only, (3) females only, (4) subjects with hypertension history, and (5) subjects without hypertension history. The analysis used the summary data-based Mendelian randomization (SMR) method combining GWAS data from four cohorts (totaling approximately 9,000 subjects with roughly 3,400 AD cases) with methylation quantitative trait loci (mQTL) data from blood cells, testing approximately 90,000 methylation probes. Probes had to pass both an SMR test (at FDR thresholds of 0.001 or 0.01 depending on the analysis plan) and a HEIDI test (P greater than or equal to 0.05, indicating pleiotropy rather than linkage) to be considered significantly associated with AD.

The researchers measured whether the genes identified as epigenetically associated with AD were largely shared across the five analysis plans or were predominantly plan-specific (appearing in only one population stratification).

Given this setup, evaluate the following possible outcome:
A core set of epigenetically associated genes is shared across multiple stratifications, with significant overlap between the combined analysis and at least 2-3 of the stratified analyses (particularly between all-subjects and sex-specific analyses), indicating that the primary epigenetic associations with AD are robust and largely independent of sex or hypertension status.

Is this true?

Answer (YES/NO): NO